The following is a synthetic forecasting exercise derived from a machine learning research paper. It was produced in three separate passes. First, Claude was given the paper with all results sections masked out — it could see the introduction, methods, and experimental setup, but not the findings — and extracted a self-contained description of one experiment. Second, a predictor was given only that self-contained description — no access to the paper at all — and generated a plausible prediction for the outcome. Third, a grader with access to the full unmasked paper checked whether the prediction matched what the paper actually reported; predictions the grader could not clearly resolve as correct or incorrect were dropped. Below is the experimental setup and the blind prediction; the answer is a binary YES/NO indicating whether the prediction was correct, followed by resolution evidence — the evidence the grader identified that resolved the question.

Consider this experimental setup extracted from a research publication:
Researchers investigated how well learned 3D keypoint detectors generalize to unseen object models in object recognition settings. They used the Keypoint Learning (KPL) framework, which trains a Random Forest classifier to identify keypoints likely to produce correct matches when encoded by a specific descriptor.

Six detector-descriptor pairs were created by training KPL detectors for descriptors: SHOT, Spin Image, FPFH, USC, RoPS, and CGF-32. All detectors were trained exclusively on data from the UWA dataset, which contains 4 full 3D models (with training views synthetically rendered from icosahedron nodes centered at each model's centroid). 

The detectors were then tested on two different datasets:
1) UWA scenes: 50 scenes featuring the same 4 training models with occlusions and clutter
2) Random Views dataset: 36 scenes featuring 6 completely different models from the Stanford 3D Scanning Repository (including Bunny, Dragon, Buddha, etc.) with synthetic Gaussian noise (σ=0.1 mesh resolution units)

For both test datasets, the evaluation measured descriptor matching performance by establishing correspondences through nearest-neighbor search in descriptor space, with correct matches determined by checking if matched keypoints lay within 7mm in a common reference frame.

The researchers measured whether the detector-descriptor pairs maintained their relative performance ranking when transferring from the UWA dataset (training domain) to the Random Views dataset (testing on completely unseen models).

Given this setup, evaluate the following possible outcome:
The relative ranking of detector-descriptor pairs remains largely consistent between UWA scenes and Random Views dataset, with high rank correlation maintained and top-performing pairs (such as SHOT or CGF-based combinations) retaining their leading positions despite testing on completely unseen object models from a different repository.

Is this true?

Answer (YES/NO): NO